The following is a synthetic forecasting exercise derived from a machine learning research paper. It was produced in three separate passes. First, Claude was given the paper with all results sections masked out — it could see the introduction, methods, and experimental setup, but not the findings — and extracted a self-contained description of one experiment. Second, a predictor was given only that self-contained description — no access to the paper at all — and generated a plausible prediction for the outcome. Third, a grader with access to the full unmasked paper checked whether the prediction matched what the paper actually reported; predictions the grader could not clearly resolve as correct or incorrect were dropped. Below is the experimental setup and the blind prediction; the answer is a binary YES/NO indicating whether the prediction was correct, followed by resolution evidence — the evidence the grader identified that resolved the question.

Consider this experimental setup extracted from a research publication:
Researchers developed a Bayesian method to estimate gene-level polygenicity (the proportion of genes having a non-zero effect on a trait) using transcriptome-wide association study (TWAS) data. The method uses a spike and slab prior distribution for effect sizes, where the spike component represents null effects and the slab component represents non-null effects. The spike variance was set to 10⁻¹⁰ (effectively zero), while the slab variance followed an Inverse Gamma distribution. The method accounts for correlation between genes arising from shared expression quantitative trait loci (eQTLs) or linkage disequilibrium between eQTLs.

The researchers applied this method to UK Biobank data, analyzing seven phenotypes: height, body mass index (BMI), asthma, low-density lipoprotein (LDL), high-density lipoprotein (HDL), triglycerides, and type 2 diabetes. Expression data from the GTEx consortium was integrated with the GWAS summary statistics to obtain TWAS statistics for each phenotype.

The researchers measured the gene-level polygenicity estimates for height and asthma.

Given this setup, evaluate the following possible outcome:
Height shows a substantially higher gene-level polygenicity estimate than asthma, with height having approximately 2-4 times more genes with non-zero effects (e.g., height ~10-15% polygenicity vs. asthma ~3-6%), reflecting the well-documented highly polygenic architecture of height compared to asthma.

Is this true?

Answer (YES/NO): NO